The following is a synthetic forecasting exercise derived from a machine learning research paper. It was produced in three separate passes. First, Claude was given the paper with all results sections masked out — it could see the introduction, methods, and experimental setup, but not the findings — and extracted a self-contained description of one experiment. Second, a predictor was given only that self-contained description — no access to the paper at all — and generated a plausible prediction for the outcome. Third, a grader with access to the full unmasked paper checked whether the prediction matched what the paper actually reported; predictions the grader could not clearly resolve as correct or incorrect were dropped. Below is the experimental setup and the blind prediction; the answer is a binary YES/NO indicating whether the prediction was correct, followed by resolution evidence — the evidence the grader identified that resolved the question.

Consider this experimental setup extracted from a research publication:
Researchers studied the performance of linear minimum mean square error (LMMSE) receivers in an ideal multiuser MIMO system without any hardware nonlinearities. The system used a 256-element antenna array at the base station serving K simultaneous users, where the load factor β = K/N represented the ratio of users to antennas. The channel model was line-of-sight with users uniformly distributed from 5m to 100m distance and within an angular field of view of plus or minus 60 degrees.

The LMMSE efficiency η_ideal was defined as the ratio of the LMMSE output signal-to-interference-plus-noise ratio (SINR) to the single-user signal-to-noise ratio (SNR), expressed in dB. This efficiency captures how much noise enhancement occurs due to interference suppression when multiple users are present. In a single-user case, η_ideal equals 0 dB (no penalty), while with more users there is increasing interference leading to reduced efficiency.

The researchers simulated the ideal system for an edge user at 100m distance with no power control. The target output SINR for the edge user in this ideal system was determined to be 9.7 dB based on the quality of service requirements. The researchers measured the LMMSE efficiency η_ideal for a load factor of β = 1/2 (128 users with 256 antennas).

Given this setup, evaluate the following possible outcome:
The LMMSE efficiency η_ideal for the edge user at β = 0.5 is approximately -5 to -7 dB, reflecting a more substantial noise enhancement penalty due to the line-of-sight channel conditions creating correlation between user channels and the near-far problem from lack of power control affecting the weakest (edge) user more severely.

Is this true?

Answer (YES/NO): NO